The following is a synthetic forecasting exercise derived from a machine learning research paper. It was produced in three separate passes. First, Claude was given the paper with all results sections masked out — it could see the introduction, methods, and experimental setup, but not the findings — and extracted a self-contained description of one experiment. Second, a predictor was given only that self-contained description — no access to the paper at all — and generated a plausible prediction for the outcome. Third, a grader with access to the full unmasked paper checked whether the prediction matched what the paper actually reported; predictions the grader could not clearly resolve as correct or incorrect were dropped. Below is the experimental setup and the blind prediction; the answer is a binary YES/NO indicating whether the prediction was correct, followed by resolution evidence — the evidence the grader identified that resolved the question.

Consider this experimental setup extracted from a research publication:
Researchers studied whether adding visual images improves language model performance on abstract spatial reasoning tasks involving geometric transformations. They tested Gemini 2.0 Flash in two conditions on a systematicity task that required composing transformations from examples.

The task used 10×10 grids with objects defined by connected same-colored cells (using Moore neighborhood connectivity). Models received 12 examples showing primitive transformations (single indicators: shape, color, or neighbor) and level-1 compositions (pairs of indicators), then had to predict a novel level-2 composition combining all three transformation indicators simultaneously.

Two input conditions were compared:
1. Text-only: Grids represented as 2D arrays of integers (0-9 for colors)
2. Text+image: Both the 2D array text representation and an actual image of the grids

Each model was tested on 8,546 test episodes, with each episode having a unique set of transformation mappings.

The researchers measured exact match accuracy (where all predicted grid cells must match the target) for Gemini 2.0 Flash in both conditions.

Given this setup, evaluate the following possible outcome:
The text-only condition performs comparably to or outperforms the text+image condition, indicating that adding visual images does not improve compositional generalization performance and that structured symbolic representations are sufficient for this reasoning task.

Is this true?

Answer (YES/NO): YES